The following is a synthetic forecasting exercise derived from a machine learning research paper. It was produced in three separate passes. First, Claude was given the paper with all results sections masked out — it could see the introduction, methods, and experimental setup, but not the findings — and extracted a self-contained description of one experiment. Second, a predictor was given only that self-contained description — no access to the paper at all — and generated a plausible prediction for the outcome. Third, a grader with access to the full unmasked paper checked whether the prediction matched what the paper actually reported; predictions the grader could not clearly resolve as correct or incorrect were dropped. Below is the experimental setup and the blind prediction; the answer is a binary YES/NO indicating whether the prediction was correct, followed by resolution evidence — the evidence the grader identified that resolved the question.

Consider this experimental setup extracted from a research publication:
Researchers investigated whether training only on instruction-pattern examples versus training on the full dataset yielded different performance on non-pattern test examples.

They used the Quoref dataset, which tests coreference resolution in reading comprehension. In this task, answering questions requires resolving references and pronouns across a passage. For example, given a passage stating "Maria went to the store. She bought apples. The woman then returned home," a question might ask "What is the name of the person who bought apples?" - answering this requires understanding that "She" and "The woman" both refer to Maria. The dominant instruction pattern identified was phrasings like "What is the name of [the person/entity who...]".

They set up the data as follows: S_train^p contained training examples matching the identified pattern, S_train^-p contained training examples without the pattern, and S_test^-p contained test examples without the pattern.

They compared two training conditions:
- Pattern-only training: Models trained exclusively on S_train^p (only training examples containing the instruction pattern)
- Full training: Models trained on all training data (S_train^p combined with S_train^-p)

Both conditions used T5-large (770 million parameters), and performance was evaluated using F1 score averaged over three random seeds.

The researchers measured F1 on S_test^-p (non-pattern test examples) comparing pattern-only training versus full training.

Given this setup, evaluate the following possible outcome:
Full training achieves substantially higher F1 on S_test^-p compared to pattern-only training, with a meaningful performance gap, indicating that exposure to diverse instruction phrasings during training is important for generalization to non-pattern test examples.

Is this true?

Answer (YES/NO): YES